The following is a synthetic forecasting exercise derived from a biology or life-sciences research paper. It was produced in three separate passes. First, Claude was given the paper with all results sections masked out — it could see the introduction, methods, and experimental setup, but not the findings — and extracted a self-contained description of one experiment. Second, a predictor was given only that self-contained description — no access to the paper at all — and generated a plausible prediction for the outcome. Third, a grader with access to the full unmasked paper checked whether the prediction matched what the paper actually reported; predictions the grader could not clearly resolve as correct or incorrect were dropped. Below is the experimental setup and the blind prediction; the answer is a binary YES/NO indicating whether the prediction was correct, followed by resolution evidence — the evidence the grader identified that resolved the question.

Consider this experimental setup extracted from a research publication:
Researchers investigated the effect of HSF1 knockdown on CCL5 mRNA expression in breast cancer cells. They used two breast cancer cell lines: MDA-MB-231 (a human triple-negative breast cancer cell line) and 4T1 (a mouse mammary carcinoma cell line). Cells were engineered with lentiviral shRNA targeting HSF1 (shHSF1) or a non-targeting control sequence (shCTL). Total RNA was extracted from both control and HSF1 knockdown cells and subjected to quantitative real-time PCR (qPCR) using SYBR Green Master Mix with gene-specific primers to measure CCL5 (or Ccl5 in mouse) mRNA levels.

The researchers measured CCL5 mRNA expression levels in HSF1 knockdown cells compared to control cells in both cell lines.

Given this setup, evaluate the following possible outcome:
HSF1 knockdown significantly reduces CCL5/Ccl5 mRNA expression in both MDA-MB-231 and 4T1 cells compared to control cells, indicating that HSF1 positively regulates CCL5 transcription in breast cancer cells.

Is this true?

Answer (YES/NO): NO